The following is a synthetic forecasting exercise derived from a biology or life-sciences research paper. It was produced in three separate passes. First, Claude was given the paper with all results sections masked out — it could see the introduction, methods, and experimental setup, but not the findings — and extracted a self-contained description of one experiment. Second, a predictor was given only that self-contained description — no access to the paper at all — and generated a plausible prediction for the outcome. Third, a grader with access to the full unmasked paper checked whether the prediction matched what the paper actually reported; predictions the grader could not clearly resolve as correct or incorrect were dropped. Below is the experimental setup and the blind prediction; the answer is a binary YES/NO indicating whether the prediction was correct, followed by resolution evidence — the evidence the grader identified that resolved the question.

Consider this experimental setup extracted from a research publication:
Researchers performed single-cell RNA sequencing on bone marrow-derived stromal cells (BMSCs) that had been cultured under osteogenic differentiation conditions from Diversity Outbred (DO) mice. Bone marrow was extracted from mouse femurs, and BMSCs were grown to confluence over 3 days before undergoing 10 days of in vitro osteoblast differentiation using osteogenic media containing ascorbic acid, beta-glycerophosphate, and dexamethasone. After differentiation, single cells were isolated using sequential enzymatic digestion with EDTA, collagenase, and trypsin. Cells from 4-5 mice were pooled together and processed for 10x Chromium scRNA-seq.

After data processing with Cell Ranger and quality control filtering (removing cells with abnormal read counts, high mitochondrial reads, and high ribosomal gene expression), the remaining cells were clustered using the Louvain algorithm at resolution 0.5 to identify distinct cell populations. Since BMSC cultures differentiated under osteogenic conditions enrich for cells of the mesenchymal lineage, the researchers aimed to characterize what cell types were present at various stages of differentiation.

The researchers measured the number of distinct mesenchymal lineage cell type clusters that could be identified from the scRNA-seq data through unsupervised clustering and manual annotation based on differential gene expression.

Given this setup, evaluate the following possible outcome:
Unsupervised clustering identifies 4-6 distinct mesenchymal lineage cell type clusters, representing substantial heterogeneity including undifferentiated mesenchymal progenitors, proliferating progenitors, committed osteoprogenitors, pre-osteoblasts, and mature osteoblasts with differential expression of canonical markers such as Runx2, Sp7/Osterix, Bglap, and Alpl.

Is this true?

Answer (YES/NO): NO